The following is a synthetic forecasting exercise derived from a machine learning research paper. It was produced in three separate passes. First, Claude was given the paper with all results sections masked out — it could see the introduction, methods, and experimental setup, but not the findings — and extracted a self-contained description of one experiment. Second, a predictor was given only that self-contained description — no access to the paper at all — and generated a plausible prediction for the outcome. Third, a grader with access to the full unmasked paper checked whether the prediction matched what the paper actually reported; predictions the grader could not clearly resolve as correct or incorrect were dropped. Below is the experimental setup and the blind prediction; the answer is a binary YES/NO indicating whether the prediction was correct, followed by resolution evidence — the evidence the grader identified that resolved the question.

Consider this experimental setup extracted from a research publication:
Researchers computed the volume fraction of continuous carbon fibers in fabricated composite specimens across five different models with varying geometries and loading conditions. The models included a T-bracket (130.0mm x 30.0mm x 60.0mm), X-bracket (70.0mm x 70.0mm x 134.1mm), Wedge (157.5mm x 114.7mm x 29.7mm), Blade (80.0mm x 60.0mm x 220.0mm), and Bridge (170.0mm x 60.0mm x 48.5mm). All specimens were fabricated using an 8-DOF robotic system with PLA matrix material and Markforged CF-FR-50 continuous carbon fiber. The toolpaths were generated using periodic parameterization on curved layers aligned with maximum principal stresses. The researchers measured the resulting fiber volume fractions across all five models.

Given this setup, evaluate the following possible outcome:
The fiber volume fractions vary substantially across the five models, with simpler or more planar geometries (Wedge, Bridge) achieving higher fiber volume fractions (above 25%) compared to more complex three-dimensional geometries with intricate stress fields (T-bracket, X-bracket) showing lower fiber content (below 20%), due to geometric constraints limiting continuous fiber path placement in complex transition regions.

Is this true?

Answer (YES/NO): NO